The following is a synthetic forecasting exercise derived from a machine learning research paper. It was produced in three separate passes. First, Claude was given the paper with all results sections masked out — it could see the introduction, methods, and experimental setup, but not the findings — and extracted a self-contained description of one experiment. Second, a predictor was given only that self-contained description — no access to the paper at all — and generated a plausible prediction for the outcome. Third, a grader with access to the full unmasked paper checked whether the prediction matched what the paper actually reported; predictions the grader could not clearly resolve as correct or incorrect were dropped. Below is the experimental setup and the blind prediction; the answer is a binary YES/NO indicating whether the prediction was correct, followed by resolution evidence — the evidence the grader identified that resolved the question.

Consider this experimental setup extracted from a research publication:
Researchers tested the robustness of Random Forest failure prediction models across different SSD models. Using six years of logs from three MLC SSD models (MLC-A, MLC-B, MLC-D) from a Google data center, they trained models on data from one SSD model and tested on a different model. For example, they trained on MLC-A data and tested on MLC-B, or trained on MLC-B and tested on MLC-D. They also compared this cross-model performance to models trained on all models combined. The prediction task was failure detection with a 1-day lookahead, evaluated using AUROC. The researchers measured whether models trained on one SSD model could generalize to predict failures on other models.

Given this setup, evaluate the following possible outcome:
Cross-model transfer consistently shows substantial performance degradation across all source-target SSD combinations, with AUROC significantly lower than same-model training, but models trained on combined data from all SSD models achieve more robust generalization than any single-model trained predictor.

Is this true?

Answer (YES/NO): NO